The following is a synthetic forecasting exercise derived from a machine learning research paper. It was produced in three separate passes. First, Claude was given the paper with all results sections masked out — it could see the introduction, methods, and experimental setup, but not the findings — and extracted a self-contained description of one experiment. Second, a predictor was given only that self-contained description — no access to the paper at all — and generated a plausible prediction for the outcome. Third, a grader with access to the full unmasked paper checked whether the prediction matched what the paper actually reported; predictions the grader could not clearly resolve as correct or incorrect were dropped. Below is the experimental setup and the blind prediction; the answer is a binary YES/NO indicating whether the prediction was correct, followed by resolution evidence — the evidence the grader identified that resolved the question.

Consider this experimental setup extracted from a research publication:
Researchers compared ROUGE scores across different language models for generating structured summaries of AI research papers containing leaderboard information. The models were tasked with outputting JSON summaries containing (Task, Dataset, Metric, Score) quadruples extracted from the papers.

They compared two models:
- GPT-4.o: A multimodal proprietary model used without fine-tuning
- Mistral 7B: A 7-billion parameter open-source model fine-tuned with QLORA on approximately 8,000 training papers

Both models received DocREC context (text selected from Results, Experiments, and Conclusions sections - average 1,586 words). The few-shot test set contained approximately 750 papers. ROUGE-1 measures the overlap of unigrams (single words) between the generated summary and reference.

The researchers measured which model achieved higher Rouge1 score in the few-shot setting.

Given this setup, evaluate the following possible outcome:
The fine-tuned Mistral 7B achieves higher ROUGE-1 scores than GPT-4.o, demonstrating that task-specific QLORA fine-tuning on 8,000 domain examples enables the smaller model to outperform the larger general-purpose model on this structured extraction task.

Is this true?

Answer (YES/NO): NO